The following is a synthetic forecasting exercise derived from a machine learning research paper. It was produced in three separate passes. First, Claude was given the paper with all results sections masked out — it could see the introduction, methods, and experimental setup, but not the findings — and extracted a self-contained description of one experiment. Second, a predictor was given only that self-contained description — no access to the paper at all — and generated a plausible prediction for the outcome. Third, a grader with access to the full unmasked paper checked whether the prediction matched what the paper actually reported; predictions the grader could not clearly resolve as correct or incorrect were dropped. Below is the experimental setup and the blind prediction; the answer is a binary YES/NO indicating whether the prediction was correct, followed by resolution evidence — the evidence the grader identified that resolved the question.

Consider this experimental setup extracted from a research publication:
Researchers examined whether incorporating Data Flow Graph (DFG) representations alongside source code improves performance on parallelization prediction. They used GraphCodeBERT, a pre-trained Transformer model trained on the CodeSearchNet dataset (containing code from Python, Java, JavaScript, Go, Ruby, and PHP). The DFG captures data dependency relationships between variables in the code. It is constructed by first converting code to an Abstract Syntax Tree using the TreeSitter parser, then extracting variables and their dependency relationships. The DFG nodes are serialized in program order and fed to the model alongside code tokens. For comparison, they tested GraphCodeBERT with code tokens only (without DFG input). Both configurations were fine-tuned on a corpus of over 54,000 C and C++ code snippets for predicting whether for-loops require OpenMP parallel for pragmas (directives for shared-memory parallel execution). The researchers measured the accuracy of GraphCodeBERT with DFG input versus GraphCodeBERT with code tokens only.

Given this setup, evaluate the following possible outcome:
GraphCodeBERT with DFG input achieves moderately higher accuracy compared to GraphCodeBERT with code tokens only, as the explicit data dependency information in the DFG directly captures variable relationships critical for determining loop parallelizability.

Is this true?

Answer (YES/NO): NO